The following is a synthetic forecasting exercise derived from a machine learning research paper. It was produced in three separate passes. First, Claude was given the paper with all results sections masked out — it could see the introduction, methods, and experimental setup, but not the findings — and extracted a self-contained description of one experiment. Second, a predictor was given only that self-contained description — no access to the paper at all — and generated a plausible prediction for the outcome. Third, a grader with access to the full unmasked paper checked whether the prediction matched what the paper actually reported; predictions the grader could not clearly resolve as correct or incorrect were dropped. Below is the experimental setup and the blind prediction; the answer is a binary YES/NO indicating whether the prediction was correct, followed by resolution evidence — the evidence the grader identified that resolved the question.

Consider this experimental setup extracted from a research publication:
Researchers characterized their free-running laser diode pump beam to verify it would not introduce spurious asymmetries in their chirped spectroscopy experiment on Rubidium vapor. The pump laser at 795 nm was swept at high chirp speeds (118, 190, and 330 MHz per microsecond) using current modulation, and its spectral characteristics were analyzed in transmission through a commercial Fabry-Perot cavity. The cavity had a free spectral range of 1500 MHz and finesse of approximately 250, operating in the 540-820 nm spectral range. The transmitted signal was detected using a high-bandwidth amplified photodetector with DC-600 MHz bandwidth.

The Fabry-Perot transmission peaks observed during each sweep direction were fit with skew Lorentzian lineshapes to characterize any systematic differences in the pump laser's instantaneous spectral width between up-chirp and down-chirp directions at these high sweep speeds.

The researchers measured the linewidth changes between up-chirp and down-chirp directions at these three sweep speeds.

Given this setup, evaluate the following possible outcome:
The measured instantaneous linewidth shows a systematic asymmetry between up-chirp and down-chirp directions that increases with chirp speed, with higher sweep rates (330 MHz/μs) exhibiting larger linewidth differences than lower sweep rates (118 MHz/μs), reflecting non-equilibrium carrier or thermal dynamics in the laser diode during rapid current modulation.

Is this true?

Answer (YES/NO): NO